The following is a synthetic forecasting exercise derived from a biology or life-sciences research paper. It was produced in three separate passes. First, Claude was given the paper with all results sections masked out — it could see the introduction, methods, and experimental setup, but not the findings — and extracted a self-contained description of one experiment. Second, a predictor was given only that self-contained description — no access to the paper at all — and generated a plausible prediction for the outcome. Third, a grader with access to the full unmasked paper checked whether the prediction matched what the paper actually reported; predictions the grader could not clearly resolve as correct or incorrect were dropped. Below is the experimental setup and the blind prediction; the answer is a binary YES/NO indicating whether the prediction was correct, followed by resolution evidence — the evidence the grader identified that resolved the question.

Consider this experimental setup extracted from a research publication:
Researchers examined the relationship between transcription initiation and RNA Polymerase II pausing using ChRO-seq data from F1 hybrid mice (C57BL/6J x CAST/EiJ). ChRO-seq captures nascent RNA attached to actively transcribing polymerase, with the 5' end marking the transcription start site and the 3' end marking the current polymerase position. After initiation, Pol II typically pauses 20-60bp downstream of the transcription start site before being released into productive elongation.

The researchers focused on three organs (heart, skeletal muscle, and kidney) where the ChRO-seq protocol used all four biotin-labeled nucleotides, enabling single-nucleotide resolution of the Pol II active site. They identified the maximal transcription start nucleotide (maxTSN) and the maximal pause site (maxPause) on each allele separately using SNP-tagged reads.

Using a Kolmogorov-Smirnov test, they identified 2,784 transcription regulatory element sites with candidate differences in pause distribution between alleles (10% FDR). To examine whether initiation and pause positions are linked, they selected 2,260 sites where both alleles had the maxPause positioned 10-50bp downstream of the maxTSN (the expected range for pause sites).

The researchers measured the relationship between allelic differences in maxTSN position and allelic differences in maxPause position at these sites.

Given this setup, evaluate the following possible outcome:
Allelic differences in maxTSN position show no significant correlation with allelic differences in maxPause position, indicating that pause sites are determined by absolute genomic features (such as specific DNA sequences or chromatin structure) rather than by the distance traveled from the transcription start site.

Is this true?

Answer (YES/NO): NO